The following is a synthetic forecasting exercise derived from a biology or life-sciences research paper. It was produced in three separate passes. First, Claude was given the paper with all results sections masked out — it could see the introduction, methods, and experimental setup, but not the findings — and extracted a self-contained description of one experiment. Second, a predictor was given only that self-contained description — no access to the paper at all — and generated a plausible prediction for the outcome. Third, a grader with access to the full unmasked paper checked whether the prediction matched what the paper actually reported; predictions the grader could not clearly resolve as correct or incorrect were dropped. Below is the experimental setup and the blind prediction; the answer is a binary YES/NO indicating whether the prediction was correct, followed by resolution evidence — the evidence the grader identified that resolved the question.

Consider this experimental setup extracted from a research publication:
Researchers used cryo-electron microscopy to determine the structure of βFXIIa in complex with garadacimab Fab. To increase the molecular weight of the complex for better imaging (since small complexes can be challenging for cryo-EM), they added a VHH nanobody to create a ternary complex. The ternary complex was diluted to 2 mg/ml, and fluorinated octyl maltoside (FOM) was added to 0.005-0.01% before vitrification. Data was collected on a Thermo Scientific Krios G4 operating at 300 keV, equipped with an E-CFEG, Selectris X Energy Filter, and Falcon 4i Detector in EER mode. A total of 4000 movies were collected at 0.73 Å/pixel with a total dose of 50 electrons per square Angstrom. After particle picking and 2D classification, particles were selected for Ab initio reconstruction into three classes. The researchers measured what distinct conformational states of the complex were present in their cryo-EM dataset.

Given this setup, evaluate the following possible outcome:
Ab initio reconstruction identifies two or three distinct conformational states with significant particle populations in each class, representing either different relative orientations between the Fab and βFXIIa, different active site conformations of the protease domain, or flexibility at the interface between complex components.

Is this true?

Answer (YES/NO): NO